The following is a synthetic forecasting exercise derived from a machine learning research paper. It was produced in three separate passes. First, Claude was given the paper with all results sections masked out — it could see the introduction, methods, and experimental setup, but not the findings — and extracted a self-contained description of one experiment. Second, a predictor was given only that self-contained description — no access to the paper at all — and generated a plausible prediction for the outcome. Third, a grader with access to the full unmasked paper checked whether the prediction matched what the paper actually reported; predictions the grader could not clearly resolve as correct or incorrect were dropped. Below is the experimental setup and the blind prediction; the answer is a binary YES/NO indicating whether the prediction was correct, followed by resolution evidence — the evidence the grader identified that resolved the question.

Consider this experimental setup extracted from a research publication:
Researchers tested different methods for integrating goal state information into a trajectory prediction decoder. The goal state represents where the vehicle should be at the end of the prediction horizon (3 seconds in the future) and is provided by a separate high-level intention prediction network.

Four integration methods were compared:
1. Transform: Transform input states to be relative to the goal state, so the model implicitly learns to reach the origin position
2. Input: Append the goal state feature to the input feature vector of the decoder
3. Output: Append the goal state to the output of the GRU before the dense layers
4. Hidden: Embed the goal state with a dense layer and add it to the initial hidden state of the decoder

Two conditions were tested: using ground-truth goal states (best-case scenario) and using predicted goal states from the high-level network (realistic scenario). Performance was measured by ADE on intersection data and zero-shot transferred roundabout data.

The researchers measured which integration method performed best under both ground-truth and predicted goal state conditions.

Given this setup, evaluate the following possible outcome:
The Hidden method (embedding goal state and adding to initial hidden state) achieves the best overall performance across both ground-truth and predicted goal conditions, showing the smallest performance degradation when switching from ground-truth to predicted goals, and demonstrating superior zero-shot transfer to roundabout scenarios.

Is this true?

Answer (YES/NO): NO